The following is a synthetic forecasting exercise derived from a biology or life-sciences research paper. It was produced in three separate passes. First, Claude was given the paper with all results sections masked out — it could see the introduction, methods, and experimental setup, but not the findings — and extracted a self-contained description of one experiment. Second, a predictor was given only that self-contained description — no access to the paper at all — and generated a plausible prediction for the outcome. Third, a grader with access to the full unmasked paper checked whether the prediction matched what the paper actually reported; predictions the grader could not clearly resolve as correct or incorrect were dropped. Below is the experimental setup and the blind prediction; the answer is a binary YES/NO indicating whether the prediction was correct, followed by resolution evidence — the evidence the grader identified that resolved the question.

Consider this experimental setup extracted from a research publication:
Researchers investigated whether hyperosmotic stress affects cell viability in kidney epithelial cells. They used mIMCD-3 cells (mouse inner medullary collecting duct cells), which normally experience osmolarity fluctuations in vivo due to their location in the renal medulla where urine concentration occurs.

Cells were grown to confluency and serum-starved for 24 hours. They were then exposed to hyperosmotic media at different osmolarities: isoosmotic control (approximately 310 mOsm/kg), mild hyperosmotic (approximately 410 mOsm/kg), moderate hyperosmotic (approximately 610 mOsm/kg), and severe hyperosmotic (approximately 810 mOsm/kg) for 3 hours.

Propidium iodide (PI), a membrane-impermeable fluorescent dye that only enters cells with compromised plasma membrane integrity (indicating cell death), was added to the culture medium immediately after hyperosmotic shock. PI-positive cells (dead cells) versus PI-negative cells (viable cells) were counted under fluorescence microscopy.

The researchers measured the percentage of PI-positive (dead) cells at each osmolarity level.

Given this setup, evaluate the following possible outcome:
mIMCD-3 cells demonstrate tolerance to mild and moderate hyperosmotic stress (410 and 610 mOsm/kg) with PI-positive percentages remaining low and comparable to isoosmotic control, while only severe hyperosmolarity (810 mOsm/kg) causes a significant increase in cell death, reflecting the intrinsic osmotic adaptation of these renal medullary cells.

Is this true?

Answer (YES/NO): NO